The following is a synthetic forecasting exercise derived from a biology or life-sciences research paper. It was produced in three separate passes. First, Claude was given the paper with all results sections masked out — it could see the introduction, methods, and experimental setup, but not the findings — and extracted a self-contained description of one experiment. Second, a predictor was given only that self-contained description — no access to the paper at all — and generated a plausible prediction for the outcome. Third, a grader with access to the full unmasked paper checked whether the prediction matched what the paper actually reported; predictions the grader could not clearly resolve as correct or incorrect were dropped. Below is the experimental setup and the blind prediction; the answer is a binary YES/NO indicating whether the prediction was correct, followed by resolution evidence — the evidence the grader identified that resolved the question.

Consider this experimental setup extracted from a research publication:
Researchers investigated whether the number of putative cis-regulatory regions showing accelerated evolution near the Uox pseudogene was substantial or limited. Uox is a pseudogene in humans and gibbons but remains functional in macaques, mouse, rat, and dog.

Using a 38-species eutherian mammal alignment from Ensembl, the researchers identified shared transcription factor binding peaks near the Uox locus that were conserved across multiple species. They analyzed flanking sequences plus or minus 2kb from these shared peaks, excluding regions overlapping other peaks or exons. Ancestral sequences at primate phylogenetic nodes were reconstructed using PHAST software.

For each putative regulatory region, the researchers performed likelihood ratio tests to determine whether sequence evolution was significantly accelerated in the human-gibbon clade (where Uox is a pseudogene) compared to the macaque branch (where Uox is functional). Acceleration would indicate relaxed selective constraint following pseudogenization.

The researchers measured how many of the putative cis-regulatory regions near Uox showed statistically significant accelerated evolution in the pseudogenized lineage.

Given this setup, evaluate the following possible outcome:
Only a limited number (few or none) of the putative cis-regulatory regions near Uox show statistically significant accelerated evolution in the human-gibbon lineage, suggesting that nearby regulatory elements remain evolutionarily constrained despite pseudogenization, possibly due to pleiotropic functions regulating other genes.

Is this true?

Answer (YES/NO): YES